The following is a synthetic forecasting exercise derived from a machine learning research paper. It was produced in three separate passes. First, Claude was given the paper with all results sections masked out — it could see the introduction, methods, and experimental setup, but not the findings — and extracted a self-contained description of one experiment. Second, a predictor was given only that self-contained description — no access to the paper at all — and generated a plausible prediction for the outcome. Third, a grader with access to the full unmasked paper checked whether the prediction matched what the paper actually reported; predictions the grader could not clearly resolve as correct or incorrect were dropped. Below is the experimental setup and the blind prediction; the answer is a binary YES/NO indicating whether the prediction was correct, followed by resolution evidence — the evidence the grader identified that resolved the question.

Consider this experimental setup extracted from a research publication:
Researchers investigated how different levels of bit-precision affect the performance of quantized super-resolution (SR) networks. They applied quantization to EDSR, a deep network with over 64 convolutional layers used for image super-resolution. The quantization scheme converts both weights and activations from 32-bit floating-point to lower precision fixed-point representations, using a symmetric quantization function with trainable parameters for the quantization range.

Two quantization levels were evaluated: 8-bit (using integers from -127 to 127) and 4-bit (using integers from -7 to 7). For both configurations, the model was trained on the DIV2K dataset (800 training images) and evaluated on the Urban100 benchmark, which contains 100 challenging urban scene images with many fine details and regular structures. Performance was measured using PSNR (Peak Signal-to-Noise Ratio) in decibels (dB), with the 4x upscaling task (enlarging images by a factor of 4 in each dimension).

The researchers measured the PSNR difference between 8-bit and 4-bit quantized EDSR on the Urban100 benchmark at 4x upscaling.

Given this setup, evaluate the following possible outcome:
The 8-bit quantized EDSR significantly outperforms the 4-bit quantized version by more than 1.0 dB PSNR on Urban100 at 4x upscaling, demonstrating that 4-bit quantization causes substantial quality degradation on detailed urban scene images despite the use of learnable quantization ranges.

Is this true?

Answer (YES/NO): NO